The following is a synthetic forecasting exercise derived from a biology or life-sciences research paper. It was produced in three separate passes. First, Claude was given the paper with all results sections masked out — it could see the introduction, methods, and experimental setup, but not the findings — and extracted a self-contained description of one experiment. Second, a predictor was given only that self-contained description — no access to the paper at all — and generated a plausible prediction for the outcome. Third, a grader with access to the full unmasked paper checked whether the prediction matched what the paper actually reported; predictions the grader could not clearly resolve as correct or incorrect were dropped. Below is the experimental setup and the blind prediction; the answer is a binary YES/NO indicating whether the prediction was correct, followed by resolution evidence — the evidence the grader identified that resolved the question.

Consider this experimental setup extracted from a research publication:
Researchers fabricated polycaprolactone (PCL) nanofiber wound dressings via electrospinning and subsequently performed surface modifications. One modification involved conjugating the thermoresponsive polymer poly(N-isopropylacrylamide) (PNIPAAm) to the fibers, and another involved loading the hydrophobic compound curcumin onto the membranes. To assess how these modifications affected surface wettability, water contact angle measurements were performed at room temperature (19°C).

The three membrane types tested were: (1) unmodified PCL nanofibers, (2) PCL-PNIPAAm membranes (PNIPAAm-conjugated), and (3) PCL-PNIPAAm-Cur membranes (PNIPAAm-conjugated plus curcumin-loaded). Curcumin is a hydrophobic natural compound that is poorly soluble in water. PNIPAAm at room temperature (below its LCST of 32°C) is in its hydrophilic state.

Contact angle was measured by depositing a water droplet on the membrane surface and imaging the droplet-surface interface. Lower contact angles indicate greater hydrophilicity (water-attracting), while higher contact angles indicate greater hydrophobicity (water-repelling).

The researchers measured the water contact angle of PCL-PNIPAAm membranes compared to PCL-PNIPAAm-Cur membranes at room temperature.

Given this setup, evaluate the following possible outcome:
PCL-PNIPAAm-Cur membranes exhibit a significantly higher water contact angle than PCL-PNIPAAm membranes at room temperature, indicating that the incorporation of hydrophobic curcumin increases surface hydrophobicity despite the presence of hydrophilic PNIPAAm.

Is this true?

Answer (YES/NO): YES